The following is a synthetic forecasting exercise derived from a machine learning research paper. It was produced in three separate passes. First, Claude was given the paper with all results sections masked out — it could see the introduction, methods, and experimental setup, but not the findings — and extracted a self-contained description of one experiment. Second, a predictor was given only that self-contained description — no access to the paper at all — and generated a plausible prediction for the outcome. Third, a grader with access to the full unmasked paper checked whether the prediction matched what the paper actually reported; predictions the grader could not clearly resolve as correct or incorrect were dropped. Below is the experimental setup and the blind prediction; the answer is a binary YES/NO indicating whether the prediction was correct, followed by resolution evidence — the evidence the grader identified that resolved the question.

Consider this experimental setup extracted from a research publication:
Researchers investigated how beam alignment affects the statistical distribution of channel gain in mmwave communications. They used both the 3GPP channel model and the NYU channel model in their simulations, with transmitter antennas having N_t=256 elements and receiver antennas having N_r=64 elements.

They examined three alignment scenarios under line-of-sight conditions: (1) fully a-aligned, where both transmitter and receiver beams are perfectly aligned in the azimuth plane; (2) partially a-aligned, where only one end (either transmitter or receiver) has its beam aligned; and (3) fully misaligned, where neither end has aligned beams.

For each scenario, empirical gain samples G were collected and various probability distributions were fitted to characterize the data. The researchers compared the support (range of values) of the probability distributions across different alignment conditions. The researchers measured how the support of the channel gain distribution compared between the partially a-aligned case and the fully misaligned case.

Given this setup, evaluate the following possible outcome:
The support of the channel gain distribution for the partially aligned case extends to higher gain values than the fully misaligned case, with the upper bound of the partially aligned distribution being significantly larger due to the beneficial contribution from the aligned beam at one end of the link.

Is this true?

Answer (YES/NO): YES